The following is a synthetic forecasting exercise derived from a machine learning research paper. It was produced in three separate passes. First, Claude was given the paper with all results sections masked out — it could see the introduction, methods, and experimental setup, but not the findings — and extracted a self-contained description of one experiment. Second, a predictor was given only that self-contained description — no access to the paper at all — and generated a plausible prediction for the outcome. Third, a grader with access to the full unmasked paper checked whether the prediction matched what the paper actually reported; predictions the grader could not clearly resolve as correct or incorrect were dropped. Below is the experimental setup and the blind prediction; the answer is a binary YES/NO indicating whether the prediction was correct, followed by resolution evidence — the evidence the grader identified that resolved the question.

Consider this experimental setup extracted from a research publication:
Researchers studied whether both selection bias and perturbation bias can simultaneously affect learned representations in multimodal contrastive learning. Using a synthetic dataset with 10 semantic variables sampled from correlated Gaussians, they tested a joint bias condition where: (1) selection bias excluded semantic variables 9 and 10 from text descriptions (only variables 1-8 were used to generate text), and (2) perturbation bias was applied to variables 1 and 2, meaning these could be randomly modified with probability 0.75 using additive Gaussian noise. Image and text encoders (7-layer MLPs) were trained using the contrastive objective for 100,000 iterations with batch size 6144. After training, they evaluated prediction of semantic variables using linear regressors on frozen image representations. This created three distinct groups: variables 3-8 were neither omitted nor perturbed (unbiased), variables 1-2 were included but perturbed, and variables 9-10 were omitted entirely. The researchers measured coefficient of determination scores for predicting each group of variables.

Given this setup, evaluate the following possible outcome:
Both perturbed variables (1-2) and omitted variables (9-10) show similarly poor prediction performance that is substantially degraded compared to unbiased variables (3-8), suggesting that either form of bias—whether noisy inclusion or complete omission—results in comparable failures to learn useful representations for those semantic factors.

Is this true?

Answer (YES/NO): YES